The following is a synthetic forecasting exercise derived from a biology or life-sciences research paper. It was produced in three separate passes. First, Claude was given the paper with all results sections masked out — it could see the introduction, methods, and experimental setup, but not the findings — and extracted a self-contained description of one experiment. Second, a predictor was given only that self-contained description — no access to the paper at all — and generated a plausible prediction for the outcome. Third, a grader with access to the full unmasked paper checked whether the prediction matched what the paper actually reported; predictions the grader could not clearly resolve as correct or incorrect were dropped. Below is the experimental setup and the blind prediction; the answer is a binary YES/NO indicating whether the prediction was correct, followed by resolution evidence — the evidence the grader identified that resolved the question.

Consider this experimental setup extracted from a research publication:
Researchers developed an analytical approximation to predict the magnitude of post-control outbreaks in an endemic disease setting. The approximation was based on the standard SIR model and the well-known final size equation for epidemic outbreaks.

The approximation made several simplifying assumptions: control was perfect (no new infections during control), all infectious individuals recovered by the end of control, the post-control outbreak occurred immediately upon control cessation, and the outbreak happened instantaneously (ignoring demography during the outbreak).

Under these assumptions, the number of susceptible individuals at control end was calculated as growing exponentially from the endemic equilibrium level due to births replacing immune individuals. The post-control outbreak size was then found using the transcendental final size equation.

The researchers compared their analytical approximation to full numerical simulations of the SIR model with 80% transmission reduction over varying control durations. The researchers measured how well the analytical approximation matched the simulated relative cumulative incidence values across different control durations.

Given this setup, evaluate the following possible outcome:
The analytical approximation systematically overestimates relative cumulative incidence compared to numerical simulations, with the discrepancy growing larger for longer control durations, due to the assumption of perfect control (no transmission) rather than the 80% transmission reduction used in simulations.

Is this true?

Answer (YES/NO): NO